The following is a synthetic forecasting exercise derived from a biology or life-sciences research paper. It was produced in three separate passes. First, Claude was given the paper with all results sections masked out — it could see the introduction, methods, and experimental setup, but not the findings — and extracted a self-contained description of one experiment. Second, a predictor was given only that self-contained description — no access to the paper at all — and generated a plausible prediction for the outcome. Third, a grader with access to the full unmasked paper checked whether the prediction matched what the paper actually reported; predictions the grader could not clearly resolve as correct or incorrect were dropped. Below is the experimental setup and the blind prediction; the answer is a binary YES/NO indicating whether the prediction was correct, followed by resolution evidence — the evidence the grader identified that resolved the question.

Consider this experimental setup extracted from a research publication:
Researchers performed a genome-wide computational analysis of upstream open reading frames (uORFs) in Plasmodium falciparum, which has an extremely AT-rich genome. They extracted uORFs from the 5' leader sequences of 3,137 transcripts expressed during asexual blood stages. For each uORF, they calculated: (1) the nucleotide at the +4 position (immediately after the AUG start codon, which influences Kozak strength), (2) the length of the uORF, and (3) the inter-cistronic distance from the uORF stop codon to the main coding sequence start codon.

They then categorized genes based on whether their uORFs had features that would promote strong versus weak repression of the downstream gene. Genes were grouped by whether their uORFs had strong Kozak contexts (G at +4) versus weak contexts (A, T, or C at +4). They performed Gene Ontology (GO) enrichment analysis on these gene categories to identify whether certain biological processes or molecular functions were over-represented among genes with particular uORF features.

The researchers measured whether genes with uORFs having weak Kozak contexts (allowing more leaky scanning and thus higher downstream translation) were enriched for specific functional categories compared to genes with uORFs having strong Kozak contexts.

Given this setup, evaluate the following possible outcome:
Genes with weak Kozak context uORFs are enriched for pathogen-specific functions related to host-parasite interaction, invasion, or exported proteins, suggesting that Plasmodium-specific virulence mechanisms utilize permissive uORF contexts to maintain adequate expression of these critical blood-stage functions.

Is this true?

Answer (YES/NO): NO